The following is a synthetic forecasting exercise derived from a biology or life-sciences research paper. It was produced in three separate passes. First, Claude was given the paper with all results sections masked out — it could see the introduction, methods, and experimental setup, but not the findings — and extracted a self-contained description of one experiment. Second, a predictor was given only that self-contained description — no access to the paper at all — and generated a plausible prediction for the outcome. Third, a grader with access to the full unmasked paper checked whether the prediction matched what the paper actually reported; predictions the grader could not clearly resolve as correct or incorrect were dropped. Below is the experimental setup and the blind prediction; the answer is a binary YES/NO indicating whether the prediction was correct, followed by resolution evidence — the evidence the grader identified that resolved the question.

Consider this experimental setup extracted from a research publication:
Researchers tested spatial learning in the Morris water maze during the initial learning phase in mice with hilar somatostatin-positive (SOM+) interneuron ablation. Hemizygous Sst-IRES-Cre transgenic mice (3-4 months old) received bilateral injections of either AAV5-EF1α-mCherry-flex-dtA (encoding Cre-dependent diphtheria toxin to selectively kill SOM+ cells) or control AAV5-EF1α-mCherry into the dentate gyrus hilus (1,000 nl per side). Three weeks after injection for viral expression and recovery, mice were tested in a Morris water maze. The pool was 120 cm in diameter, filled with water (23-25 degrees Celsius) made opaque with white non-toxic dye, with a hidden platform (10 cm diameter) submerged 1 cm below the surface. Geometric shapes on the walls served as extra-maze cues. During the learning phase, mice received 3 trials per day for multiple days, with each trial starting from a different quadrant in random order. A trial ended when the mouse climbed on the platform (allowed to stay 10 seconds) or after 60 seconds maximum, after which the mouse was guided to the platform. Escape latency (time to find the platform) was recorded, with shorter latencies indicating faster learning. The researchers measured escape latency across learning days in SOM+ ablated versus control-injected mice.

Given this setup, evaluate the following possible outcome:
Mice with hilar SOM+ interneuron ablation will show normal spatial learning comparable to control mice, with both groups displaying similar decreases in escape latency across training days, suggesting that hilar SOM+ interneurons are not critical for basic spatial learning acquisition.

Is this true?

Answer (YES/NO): NO